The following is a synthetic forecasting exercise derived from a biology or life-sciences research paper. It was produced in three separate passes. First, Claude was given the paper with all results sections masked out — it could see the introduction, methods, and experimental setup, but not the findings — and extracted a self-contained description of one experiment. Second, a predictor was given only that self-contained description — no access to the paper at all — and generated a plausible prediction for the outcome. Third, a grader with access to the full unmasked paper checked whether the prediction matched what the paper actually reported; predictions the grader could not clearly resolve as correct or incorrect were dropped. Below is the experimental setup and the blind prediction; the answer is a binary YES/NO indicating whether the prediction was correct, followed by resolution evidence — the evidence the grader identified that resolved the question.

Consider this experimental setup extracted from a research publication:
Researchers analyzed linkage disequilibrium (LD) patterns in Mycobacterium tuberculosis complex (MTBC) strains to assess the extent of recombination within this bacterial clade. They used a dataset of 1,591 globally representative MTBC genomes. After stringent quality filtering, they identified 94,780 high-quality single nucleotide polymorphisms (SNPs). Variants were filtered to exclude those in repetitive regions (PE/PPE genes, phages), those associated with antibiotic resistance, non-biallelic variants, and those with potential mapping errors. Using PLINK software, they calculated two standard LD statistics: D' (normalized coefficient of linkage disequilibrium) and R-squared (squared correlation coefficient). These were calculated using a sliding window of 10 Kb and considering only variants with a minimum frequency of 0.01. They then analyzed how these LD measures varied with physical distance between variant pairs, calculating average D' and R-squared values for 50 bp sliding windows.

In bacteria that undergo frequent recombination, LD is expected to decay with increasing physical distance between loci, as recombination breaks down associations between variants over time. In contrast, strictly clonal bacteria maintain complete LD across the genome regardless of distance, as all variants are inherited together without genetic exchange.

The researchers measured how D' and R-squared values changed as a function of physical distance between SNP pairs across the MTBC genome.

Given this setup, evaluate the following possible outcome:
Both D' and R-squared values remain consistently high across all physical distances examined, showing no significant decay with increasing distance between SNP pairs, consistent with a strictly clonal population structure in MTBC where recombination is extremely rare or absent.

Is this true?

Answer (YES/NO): YES